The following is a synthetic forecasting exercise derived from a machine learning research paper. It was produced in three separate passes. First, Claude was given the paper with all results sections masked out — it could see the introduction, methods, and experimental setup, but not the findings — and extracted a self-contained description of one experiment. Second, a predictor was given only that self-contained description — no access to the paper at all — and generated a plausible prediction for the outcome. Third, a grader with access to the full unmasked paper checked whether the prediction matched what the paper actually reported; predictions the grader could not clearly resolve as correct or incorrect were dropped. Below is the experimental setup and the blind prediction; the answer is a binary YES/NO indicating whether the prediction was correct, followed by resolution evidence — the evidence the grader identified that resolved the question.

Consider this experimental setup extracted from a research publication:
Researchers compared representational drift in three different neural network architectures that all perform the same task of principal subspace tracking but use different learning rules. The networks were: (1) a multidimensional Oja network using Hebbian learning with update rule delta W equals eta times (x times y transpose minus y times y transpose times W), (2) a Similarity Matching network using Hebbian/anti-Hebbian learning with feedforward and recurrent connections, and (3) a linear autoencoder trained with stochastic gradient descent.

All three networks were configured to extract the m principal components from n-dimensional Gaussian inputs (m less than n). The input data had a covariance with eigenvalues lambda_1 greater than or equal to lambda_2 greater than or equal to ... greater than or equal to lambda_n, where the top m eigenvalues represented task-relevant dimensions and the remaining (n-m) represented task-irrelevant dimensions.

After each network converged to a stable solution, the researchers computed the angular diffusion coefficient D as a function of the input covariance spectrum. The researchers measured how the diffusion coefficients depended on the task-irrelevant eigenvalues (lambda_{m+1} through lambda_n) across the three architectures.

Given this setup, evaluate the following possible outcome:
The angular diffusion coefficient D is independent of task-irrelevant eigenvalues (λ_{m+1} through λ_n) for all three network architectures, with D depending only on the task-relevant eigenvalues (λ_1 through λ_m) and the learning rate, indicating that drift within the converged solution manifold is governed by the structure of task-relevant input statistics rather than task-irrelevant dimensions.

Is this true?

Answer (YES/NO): NO